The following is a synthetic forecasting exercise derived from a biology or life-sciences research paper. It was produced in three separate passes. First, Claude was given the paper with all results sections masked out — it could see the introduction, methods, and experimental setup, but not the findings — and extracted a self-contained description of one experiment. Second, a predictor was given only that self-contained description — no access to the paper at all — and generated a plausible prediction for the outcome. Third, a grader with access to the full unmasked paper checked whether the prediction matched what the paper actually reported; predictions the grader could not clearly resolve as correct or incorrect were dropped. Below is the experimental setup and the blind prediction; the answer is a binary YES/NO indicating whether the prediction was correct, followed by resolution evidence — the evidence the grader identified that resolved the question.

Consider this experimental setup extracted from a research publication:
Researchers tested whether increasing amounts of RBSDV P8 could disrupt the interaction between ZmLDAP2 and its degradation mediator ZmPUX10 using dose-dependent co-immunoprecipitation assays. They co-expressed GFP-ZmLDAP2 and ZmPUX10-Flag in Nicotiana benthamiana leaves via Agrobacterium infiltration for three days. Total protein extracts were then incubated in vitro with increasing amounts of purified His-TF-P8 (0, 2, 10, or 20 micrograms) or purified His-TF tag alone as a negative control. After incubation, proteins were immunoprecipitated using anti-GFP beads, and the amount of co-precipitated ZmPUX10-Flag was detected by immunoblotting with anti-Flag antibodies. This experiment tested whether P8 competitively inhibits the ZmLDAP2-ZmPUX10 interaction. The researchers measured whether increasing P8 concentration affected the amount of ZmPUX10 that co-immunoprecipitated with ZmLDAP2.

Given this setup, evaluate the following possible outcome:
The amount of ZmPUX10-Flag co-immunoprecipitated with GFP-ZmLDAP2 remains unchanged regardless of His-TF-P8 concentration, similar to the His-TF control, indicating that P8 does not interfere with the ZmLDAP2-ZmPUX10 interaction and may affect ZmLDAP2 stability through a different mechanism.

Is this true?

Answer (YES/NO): YES